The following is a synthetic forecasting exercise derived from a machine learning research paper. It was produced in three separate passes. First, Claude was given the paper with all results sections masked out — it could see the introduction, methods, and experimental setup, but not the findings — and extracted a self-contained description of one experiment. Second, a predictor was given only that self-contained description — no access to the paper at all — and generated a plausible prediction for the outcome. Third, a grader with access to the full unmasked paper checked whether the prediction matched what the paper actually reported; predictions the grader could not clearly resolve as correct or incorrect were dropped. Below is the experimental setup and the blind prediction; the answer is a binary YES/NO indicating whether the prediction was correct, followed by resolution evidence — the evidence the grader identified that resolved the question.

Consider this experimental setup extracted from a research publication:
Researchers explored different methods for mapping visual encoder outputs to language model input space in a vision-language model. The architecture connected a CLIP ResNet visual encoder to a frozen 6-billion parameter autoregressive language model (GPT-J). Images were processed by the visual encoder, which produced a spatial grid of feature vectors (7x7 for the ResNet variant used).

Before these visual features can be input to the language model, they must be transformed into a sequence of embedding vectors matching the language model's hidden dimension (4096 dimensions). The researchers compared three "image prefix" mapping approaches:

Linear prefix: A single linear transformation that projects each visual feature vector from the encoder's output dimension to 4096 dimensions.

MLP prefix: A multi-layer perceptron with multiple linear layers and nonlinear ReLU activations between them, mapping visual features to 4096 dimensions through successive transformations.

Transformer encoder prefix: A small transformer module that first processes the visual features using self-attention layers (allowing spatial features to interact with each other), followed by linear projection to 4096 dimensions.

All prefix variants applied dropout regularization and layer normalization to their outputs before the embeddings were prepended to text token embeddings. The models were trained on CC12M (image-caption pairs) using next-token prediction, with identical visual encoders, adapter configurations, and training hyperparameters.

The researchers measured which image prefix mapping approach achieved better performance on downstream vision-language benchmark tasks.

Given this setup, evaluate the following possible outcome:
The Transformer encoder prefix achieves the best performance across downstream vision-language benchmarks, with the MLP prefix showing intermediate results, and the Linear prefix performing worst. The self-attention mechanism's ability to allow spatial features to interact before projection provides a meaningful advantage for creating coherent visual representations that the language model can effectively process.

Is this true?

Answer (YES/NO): NO